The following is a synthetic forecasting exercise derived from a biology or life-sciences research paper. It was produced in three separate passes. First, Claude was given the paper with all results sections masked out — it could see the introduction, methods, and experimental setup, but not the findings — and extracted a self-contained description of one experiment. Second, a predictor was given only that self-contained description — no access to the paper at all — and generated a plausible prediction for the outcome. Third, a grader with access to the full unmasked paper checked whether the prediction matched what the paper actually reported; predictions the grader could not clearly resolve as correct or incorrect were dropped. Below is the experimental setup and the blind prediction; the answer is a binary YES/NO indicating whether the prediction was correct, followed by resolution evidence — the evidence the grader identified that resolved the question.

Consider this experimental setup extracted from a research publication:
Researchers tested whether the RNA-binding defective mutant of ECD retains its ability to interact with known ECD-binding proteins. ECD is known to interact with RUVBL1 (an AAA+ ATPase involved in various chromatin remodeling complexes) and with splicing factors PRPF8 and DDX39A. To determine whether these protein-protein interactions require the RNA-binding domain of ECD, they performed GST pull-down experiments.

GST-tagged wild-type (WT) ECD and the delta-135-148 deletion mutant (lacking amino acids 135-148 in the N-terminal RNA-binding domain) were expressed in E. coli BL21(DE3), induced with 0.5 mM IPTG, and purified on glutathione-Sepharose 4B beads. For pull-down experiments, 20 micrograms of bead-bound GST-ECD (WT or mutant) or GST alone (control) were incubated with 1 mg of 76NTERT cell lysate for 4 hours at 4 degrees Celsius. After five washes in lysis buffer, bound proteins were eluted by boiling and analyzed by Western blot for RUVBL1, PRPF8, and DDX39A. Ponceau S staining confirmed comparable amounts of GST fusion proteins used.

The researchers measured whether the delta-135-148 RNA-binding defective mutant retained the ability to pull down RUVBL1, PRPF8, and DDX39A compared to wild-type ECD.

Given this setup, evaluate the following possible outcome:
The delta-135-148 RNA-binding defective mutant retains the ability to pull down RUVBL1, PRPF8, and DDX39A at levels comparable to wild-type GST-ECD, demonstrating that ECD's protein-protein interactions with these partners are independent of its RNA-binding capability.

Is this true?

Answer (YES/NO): YES